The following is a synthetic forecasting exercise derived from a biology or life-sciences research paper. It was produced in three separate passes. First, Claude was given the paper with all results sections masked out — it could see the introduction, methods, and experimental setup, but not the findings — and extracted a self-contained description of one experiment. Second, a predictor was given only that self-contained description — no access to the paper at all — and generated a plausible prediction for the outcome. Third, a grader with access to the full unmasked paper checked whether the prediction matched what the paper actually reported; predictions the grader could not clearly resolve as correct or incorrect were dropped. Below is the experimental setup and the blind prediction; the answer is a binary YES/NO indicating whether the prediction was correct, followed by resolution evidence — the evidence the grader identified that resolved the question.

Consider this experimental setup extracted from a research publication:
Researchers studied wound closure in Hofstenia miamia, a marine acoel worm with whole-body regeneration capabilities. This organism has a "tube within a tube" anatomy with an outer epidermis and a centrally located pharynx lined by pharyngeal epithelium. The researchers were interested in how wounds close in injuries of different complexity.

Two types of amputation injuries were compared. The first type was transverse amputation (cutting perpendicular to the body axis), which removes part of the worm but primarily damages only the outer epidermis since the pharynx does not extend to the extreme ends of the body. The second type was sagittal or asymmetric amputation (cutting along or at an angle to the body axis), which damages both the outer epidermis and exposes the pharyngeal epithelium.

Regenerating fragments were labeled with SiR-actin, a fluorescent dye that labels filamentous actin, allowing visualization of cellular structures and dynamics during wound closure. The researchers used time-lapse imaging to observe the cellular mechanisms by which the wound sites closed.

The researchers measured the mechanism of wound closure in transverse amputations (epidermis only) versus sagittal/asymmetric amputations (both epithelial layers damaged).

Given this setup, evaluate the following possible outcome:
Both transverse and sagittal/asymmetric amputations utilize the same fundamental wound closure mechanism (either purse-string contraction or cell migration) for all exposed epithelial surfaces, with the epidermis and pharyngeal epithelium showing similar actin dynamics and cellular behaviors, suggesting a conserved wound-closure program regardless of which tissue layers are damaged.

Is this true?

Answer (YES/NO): NO